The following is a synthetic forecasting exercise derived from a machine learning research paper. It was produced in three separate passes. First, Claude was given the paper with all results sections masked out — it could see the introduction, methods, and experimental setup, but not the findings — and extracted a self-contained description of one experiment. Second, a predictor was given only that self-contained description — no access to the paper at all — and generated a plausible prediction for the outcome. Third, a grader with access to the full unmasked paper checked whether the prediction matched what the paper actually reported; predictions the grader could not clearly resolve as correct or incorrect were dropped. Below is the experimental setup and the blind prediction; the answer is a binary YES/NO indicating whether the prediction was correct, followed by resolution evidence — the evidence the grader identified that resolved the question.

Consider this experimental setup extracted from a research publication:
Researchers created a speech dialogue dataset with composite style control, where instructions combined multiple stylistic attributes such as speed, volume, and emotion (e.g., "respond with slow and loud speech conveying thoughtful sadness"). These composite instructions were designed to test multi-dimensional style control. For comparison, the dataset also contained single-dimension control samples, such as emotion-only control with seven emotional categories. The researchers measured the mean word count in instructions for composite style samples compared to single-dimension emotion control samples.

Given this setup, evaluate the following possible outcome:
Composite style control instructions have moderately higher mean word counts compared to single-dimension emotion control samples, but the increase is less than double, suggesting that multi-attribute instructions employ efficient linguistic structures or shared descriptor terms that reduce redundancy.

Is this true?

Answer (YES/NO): NO